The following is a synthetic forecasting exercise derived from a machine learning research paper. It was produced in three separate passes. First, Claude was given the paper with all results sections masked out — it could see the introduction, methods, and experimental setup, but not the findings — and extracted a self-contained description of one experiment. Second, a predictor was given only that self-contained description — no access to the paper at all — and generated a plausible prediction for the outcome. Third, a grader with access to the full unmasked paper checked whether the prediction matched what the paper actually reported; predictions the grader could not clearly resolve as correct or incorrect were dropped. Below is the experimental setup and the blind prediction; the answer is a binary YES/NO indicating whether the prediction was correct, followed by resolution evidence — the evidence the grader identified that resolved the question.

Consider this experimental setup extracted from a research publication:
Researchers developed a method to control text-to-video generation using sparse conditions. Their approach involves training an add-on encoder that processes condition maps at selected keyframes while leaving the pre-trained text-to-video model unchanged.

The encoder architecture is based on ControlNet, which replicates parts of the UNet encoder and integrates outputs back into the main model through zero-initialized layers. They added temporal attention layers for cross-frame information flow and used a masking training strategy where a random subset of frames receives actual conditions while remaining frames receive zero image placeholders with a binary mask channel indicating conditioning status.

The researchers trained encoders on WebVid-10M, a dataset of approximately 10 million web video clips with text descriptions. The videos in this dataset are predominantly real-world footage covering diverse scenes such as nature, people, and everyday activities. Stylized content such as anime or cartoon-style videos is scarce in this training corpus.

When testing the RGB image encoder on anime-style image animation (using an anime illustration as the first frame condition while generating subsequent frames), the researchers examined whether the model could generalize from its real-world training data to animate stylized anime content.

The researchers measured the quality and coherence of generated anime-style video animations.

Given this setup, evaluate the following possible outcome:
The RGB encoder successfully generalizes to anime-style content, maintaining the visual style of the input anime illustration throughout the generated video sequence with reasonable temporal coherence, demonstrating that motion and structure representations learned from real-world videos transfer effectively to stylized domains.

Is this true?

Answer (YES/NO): NO